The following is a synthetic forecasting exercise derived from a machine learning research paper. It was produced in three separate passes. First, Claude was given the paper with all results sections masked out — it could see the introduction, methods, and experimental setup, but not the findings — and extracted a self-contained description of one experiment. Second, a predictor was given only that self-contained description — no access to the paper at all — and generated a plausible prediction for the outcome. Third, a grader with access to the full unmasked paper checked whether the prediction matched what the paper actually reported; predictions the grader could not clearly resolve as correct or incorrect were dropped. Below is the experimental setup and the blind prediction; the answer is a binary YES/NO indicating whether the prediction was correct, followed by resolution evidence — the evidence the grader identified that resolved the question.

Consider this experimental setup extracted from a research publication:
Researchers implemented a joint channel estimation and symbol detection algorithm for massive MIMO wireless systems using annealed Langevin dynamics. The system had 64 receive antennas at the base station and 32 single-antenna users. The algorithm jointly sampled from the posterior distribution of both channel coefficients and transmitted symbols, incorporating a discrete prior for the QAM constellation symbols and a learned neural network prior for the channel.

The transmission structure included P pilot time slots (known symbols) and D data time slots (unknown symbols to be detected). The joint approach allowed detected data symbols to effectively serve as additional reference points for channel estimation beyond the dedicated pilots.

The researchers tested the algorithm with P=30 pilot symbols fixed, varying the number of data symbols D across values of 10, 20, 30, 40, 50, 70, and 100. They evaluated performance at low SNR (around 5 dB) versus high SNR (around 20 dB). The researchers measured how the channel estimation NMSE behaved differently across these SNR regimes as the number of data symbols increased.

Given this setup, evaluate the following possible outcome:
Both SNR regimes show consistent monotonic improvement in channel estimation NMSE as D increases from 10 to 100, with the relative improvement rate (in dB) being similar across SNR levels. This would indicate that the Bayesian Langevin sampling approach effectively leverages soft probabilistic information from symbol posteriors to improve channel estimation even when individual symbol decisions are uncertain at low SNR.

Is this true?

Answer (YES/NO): NO